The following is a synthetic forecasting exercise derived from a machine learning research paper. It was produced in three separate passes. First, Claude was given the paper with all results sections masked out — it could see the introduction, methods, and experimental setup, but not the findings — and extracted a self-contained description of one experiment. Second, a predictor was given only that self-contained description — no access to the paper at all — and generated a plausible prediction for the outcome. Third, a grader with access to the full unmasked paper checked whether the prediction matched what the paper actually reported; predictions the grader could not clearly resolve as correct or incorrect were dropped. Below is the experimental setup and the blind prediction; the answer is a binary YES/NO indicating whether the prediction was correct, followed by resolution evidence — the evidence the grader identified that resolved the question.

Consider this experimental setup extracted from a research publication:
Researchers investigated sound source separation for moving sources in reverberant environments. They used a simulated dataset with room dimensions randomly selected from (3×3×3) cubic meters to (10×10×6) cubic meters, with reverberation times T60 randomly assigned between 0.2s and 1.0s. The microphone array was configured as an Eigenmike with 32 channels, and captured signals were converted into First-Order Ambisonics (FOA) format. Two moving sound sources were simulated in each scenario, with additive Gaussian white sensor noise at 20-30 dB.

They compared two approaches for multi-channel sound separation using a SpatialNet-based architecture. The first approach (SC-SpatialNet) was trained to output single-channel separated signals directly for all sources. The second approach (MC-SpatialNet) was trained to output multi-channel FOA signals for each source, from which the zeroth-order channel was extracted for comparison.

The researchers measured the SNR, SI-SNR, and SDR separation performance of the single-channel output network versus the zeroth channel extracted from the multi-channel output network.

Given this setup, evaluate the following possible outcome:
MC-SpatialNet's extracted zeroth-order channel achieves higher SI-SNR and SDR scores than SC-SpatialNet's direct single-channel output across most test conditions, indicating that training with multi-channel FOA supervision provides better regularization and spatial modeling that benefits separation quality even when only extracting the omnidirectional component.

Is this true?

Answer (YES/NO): NO